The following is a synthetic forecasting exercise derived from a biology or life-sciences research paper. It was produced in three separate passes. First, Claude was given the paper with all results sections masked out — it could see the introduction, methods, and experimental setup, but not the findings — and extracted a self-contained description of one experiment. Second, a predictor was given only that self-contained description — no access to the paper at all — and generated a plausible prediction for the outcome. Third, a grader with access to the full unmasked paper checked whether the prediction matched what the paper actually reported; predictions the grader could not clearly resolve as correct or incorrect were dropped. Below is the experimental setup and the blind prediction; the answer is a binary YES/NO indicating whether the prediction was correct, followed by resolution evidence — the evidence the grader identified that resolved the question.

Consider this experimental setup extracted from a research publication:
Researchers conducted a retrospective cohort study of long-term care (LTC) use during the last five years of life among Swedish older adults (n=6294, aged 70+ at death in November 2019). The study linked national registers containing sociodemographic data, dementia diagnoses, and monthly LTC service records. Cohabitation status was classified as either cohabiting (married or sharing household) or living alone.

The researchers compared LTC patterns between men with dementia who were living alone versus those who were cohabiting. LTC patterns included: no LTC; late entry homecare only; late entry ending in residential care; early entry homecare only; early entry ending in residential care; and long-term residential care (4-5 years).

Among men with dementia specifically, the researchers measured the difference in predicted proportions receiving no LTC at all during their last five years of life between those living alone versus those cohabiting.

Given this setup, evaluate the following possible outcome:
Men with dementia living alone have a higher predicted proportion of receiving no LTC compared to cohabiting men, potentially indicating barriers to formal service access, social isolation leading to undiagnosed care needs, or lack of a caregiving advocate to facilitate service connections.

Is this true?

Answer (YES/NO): NO